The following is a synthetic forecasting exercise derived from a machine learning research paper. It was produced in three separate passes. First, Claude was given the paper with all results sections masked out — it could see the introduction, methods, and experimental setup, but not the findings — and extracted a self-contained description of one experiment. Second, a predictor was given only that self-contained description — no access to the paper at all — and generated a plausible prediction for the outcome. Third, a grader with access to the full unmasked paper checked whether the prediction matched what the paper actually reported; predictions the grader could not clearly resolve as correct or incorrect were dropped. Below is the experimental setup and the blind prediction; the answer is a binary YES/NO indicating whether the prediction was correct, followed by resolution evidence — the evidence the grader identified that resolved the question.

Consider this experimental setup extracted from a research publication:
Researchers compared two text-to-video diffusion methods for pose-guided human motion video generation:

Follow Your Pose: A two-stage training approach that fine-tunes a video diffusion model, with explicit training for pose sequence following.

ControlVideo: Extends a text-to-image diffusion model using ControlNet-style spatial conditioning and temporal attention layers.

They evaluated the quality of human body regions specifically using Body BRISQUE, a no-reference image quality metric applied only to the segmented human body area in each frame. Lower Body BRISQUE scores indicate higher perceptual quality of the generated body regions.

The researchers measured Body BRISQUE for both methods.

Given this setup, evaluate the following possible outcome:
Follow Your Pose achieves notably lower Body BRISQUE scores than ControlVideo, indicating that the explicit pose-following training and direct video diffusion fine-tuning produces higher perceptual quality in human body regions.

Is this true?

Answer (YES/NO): NO